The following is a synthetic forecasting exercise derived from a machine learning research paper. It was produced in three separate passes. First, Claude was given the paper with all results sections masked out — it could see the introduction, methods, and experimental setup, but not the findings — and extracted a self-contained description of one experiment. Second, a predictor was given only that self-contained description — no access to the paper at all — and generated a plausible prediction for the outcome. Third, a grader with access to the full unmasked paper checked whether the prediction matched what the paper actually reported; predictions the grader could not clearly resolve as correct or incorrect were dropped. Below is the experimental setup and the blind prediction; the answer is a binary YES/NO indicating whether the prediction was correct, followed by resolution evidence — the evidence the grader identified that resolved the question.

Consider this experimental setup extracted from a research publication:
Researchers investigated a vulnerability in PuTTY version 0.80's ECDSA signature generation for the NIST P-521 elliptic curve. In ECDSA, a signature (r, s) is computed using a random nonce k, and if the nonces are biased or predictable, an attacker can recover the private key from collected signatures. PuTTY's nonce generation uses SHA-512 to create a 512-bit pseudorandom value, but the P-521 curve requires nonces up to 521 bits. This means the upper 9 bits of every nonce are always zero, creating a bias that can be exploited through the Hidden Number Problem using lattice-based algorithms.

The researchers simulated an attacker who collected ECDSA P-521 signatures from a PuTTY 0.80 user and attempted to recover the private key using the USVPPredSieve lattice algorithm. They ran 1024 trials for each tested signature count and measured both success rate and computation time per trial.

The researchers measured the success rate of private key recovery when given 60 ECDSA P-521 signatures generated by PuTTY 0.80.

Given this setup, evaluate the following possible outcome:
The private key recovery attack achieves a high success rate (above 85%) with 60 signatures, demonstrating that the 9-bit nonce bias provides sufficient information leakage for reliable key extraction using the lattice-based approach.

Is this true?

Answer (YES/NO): YES